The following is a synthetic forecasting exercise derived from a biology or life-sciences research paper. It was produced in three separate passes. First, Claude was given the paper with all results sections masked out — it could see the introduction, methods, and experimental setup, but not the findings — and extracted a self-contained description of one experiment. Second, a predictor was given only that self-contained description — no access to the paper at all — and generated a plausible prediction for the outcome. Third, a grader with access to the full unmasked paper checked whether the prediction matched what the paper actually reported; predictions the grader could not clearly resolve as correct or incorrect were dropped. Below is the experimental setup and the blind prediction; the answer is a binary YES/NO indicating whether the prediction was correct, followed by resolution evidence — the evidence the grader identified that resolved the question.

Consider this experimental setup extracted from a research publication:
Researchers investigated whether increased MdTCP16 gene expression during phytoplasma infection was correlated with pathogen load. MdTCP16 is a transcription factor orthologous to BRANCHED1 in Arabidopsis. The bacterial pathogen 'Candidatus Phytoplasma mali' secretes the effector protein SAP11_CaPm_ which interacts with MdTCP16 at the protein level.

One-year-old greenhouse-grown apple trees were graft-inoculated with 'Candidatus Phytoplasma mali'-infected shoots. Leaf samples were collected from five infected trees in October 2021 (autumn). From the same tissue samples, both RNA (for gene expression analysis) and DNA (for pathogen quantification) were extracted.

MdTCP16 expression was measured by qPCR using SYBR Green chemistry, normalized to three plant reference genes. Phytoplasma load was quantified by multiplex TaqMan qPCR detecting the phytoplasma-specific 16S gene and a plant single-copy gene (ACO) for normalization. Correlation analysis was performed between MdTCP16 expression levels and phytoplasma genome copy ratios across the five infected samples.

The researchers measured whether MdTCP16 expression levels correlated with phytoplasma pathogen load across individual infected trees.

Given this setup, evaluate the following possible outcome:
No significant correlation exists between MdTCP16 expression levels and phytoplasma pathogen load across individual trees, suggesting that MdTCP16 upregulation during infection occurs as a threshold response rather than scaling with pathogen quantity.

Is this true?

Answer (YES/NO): NO